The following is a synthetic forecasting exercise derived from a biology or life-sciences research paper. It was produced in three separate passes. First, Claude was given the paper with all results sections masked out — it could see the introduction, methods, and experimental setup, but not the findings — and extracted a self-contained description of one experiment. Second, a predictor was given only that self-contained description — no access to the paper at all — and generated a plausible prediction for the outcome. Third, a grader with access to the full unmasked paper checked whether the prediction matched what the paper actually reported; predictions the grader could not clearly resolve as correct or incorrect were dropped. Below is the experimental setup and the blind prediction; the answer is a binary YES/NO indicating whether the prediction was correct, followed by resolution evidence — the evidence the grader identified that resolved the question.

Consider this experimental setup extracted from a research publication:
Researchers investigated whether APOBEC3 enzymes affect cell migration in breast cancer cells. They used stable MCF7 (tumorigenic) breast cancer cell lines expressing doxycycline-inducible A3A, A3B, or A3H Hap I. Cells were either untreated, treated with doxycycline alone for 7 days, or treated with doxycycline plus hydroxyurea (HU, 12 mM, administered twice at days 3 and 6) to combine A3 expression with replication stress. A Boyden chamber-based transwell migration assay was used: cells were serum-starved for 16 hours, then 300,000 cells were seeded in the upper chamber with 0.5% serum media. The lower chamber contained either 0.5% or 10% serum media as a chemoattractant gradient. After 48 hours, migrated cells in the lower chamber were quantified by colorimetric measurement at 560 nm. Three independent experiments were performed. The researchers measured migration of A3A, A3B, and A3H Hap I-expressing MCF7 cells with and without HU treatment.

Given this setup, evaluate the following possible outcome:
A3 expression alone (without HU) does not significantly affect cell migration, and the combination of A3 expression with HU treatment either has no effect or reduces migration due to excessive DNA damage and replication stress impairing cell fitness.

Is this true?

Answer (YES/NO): NO